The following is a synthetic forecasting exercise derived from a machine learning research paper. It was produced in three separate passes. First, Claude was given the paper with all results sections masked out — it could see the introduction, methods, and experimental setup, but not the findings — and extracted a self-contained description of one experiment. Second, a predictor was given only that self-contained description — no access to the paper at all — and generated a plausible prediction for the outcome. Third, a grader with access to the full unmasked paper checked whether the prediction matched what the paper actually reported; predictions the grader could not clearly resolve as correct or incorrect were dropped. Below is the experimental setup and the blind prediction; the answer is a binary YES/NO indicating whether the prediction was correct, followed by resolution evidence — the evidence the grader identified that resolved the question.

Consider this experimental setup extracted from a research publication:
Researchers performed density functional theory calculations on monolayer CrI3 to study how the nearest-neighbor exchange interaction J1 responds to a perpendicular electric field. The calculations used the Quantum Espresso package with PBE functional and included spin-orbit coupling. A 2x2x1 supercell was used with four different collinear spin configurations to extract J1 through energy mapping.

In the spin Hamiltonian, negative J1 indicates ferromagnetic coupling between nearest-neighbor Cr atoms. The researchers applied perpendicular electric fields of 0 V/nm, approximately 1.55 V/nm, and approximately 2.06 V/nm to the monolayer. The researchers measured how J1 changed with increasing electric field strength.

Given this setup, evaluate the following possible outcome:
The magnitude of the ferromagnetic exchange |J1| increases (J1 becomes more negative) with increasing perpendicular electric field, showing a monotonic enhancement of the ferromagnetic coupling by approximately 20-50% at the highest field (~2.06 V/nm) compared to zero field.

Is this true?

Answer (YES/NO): NO